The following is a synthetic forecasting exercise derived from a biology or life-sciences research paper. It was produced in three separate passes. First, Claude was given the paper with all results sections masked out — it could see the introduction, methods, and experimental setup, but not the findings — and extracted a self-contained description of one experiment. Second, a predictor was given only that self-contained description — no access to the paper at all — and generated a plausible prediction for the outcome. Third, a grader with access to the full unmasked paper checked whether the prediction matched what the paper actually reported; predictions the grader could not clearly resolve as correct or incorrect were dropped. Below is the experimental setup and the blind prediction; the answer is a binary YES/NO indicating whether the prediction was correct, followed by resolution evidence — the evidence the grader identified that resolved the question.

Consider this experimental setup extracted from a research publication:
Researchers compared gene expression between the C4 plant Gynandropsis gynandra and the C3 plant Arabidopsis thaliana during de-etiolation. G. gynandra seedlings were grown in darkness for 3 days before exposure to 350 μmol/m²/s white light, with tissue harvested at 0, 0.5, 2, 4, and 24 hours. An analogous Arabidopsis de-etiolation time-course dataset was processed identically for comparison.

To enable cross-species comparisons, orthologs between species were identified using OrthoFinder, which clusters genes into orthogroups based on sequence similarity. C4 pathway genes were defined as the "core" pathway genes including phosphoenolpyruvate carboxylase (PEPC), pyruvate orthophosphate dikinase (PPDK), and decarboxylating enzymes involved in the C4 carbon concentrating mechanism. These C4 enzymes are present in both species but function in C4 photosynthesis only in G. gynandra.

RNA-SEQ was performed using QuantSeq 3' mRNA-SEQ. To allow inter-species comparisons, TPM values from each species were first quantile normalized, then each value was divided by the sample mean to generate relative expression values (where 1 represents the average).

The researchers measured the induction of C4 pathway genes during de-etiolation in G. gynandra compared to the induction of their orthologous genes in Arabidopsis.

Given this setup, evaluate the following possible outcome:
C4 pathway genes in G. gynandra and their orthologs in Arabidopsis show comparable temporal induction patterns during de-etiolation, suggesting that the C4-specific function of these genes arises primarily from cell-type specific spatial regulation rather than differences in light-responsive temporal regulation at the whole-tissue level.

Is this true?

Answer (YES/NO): NO